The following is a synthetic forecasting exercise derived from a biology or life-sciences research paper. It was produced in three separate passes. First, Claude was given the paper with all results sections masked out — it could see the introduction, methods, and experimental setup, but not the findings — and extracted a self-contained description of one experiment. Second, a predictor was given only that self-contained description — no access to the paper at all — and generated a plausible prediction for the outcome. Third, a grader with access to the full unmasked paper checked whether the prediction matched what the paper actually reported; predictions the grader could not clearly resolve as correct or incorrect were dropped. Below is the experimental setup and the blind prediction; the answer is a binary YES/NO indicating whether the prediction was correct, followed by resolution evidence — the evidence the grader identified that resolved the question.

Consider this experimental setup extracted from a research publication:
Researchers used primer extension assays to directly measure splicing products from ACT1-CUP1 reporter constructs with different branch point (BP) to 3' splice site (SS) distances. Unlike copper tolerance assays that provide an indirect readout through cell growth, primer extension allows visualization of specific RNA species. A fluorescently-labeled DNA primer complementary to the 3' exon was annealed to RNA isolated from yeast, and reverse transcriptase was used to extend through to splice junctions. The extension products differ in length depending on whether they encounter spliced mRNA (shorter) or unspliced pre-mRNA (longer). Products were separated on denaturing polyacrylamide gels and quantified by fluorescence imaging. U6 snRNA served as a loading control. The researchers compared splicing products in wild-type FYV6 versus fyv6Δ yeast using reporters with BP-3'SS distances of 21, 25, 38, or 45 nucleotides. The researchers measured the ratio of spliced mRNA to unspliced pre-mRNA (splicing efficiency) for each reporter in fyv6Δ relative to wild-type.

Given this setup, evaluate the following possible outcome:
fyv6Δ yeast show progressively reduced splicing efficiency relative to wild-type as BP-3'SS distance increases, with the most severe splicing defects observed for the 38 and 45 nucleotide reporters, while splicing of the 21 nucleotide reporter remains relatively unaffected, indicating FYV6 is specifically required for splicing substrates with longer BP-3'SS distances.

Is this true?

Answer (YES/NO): NO